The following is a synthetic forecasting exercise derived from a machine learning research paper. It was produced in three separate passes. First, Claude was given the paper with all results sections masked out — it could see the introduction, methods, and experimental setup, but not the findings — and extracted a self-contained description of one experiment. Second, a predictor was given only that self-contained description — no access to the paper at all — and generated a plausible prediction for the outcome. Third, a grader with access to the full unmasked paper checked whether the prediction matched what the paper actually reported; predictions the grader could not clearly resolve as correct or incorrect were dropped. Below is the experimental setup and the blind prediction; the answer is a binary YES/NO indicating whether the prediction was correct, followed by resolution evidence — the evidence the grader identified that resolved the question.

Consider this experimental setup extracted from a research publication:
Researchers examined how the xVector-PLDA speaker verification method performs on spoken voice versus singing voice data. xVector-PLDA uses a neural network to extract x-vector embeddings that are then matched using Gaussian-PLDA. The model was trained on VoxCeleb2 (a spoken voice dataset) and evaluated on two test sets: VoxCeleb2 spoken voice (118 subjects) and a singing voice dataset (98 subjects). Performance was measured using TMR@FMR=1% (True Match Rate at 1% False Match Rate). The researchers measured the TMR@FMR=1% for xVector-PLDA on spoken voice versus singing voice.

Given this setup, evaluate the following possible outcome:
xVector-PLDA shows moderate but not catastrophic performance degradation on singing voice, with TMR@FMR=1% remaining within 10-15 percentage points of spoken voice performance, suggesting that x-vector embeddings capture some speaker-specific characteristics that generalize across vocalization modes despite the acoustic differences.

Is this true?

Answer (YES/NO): NO